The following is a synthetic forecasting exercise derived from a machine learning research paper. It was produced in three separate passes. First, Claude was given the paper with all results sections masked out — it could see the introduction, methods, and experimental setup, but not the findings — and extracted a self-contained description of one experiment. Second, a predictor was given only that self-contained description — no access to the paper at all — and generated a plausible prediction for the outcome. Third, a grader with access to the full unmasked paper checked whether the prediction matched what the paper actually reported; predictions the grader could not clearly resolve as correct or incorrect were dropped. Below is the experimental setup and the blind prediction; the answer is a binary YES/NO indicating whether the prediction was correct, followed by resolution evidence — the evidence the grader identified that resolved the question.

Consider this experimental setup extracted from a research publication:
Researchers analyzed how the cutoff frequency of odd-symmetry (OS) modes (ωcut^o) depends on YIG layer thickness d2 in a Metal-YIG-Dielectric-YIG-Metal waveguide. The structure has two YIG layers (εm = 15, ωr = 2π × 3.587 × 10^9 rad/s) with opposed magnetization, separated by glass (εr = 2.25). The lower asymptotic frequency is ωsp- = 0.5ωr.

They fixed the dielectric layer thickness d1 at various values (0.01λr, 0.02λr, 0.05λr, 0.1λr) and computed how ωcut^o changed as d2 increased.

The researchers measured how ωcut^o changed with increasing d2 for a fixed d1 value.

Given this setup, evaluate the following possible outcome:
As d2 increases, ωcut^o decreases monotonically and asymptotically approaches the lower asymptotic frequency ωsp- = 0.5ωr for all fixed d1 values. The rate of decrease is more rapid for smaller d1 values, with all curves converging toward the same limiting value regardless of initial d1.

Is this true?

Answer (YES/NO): NO